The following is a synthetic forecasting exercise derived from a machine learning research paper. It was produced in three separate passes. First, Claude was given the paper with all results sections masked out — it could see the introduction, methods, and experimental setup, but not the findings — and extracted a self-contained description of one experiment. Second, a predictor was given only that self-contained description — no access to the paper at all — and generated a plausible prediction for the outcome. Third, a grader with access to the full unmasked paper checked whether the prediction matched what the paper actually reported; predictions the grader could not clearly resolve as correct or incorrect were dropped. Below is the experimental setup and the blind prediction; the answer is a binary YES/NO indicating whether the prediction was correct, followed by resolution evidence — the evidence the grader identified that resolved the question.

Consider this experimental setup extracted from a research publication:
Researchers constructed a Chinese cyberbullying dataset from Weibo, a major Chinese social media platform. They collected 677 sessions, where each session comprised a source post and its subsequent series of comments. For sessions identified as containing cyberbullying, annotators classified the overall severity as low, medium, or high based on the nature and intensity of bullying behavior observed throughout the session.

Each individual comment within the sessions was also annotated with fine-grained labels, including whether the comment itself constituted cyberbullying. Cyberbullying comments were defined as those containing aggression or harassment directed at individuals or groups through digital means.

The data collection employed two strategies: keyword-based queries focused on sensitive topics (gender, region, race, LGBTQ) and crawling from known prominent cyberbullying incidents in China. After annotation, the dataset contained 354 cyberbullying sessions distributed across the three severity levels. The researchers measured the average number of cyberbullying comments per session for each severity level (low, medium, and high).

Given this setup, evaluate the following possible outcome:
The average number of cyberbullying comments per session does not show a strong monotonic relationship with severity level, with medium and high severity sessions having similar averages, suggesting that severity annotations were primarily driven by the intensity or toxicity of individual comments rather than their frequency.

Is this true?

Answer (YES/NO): NO